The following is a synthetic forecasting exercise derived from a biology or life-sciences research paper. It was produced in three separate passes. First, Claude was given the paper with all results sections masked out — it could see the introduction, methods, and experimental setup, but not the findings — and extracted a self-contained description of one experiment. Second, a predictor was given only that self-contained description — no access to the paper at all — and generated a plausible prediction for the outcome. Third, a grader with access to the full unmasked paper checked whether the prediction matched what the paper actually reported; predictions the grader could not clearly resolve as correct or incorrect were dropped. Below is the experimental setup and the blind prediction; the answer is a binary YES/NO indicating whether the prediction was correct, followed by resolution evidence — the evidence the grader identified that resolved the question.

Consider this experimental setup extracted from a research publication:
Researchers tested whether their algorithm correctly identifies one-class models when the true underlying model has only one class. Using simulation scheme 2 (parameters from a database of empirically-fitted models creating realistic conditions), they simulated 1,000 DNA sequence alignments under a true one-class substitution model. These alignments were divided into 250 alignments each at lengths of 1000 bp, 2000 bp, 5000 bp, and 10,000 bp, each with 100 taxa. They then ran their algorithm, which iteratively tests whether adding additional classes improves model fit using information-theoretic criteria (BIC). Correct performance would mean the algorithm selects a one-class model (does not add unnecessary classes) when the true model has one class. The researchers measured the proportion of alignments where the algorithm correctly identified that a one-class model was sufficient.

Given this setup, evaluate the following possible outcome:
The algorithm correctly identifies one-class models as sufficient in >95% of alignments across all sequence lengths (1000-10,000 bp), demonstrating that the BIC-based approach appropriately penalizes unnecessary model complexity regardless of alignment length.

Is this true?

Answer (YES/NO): NO